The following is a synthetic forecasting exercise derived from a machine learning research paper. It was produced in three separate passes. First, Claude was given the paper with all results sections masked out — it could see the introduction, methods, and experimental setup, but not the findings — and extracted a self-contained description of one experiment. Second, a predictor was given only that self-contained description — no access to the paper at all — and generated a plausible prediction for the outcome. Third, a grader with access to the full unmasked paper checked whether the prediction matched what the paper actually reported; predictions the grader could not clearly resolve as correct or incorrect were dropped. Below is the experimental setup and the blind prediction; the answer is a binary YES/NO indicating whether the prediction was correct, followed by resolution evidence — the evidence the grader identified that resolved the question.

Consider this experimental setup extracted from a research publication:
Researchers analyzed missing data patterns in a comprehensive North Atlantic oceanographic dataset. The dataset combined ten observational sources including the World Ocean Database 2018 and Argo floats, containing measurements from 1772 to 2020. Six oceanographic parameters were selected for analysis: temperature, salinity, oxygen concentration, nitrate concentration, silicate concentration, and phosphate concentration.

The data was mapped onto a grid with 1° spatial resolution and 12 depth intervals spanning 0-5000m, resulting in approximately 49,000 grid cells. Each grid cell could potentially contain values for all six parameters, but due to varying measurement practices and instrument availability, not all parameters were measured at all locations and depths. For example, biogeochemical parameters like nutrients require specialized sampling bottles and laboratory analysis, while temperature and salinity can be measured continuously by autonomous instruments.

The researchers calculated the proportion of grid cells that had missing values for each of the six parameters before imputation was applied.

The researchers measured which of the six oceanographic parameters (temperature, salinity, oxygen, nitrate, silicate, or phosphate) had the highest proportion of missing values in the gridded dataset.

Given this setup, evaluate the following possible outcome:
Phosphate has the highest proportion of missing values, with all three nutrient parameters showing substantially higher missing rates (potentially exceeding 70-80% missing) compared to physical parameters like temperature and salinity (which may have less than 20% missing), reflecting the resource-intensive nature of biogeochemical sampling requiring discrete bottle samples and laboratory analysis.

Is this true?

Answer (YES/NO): NO